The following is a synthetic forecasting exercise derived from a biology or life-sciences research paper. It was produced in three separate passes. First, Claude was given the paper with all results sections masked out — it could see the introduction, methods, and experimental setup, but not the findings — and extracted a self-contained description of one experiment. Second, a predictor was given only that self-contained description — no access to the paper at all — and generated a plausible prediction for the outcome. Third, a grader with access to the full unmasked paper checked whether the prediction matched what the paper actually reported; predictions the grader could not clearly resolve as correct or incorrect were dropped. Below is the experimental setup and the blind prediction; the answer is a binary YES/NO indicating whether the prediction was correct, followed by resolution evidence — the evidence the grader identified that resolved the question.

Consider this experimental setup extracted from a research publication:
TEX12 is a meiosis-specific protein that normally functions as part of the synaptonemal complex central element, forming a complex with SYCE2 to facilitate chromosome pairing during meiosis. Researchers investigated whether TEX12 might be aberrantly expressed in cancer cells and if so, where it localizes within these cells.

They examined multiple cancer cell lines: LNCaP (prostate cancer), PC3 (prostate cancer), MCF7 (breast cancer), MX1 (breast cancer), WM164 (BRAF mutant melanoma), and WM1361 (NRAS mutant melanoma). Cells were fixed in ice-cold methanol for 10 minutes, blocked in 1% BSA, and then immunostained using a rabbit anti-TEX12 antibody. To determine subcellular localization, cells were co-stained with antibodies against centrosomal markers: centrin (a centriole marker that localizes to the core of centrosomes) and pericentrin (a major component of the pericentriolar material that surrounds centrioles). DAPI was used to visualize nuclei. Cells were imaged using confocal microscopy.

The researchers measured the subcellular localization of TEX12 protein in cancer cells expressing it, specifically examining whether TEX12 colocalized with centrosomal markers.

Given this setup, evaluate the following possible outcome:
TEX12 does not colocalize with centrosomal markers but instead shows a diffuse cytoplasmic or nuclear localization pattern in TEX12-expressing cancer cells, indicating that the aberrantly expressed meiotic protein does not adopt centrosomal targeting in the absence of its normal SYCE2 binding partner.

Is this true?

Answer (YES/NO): NO